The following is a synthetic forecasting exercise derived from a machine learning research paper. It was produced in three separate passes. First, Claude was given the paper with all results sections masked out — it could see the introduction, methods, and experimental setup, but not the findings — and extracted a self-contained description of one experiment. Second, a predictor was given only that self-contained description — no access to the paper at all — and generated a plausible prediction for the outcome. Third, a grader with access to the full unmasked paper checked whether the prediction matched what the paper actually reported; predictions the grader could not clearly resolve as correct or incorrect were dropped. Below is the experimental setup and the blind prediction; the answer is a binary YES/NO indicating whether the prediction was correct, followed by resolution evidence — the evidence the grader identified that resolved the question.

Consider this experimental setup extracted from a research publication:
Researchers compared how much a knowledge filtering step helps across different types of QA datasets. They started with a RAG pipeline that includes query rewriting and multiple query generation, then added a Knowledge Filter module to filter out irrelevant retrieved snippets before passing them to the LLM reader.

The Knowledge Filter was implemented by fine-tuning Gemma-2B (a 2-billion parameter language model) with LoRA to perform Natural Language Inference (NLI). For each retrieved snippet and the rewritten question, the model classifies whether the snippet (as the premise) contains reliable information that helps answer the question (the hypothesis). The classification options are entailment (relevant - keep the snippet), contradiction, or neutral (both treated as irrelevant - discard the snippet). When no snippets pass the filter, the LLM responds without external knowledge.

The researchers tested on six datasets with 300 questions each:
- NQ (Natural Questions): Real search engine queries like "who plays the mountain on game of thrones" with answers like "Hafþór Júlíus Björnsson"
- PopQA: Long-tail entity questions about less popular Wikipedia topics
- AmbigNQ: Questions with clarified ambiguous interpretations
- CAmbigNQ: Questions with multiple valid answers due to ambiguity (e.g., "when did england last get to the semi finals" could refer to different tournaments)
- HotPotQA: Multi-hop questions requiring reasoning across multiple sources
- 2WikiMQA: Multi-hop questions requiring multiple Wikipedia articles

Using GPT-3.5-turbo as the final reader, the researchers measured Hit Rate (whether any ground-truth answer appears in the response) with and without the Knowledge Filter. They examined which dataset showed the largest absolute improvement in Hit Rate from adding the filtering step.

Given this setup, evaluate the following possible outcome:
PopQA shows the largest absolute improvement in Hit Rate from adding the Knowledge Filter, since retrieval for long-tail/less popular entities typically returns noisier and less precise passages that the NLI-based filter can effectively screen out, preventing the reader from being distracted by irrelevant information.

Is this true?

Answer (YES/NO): NO